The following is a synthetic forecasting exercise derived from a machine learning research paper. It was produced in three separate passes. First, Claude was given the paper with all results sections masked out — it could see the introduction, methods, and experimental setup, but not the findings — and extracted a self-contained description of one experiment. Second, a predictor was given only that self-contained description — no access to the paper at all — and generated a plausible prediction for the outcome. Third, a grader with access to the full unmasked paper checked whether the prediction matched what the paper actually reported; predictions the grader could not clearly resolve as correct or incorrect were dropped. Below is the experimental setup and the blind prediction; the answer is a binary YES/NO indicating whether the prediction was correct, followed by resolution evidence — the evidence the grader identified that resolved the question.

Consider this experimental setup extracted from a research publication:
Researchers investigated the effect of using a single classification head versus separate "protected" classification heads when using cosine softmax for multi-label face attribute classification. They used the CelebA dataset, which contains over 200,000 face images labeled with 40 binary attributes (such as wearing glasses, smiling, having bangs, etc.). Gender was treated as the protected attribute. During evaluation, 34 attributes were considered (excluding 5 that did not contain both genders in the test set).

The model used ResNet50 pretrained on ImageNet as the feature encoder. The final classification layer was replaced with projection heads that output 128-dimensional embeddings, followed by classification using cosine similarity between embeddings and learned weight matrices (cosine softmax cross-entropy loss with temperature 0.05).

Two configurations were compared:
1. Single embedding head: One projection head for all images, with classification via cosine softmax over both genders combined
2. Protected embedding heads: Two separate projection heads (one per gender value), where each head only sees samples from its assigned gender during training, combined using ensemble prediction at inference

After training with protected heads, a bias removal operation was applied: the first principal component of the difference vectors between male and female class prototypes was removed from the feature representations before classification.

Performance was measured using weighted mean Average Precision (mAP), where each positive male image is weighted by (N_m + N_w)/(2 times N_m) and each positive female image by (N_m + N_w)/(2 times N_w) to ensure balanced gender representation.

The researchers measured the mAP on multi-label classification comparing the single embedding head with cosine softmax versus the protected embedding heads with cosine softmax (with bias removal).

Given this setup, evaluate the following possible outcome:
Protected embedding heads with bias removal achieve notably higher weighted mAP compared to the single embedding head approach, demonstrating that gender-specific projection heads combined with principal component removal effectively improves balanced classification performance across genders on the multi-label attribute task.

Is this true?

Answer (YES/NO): NO